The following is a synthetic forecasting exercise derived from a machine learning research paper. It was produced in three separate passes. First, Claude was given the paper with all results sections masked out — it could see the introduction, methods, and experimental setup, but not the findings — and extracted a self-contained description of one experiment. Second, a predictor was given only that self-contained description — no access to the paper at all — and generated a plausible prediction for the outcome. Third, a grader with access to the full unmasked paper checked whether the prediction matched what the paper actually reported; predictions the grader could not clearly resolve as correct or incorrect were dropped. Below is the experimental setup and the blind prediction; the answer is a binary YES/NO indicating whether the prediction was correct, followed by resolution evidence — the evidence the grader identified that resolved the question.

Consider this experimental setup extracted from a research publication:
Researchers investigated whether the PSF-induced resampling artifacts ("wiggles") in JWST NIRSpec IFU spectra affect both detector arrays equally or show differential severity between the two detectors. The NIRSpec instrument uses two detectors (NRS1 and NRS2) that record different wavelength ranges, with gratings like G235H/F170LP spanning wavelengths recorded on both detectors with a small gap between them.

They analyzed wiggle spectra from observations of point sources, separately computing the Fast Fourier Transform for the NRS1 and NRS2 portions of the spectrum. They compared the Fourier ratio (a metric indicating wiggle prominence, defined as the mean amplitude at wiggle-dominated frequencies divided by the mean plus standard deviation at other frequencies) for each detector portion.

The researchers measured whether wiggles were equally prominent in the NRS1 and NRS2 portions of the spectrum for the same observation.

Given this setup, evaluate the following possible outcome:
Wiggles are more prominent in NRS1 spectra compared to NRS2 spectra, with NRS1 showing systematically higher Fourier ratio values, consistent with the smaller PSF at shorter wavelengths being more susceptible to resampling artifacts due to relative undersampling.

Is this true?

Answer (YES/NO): NO